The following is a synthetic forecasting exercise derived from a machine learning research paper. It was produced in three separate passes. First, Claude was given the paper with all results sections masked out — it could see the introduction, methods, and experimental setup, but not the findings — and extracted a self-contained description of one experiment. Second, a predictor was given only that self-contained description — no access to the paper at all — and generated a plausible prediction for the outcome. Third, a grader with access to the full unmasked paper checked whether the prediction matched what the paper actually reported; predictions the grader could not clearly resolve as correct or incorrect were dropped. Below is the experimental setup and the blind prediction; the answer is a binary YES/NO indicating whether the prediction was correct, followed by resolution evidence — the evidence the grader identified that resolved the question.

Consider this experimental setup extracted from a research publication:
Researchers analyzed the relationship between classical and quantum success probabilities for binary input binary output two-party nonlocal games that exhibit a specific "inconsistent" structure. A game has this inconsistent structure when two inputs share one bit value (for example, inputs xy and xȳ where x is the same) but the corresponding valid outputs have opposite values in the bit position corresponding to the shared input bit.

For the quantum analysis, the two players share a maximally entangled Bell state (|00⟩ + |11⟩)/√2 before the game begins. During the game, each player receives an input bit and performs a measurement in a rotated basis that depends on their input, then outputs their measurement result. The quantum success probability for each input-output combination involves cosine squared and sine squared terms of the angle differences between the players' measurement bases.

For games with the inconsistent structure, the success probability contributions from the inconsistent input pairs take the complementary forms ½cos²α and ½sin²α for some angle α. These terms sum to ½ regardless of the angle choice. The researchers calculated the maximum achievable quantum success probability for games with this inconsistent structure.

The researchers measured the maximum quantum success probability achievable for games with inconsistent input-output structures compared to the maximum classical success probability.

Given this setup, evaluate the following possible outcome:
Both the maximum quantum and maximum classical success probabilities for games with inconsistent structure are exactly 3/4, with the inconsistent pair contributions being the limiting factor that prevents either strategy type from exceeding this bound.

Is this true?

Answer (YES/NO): NO